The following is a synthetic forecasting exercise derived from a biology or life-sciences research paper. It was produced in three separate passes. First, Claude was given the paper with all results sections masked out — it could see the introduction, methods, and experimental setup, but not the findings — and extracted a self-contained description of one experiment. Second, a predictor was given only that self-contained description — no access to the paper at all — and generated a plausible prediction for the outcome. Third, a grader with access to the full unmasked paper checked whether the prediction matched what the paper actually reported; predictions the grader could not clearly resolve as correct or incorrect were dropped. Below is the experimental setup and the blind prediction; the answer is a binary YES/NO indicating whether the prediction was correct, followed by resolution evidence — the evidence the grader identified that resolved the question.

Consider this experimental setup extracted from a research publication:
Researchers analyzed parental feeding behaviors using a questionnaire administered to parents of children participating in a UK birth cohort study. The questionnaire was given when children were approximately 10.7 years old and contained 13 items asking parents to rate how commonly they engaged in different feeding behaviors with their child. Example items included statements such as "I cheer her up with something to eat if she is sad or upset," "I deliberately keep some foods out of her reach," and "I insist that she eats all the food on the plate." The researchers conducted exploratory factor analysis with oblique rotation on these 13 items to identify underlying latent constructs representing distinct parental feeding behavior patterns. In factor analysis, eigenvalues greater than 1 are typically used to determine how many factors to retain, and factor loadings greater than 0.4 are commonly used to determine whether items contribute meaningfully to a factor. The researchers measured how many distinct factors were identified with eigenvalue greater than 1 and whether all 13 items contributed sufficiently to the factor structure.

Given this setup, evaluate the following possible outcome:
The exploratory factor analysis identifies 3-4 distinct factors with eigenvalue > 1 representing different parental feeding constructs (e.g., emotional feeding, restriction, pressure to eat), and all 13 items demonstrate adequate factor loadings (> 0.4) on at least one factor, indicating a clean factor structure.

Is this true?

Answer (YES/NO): NO